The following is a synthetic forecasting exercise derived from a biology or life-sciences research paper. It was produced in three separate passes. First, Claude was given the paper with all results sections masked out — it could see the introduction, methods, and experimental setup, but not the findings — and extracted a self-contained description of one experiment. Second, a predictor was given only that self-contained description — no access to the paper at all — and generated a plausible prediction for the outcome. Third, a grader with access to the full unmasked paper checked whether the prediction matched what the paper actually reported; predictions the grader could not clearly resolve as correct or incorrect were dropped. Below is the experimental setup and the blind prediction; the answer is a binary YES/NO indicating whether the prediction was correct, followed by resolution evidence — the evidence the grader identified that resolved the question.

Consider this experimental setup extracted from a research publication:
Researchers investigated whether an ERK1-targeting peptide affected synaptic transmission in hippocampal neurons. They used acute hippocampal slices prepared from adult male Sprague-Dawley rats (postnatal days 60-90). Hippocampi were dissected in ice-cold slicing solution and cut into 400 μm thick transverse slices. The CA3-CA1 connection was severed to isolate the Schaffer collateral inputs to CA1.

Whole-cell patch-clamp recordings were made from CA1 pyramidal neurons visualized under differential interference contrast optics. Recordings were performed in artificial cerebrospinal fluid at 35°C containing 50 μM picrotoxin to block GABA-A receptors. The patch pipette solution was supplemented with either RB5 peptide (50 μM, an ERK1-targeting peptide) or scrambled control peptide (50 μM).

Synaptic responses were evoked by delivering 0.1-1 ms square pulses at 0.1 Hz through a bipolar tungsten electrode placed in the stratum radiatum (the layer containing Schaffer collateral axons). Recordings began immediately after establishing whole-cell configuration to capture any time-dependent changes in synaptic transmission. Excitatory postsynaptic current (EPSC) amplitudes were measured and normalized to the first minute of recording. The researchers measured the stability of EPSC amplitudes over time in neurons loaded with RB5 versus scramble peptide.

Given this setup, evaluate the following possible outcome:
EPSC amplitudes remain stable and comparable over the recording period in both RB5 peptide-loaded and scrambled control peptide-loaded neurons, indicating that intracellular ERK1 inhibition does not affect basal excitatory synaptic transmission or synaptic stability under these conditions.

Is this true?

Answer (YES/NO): NO